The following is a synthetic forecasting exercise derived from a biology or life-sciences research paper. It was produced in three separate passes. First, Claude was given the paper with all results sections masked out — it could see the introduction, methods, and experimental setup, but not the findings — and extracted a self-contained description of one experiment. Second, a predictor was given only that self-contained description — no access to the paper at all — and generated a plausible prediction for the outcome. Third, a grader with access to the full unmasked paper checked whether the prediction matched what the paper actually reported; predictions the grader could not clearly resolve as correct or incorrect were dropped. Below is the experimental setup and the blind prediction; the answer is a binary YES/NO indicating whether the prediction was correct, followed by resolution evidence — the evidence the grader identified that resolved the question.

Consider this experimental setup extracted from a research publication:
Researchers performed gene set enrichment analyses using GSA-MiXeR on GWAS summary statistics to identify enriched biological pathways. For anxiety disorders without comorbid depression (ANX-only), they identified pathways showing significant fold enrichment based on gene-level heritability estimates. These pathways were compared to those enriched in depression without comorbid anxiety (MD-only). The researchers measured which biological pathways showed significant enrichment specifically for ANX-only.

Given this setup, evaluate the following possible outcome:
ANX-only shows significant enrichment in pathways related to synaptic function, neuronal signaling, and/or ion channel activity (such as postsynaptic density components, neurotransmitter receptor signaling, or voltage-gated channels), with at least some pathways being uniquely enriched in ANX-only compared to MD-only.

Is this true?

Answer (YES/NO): NO